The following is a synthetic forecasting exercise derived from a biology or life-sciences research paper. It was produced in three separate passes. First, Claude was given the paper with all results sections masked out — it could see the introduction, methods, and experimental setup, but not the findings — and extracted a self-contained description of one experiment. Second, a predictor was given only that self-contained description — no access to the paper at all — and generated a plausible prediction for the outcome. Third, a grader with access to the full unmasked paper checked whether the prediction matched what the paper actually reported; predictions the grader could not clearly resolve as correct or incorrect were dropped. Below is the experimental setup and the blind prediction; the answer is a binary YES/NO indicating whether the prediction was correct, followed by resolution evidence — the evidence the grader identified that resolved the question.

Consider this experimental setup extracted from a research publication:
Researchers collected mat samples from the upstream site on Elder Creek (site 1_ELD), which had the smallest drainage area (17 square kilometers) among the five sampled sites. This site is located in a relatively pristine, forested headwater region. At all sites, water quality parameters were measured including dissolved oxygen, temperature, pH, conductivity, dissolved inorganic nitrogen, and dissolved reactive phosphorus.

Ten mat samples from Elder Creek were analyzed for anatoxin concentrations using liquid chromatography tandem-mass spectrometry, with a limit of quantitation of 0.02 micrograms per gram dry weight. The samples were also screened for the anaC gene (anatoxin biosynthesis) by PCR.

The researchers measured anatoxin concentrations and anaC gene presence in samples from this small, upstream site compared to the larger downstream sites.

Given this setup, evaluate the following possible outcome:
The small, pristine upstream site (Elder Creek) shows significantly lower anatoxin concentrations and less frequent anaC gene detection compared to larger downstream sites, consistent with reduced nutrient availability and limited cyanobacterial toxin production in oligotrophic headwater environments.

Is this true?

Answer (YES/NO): NO